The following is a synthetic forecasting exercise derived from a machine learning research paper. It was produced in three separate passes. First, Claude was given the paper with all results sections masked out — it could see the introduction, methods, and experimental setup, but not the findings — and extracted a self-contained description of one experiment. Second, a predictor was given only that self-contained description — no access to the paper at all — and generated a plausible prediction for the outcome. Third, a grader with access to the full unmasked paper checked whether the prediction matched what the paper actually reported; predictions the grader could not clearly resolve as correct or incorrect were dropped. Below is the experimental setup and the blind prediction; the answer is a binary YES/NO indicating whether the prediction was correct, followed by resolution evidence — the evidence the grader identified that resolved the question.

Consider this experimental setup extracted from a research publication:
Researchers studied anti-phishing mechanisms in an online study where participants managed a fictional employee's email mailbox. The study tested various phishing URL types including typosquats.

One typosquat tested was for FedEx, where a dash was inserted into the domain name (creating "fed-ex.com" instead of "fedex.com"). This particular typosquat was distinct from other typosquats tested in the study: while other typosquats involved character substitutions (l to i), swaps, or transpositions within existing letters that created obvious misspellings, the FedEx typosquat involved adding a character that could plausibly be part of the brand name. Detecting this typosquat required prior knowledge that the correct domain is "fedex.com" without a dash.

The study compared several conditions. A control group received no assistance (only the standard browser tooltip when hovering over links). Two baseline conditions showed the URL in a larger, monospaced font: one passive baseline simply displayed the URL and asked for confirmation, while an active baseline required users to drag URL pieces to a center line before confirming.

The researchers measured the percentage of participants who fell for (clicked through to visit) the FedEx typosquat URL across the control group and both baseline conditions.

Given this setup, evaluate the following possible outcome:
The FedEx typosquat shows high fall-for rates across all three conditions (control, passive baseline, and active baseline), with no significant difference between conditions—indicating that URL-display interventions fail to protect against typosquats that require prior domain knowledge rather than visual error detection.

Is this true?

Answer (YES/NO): YES